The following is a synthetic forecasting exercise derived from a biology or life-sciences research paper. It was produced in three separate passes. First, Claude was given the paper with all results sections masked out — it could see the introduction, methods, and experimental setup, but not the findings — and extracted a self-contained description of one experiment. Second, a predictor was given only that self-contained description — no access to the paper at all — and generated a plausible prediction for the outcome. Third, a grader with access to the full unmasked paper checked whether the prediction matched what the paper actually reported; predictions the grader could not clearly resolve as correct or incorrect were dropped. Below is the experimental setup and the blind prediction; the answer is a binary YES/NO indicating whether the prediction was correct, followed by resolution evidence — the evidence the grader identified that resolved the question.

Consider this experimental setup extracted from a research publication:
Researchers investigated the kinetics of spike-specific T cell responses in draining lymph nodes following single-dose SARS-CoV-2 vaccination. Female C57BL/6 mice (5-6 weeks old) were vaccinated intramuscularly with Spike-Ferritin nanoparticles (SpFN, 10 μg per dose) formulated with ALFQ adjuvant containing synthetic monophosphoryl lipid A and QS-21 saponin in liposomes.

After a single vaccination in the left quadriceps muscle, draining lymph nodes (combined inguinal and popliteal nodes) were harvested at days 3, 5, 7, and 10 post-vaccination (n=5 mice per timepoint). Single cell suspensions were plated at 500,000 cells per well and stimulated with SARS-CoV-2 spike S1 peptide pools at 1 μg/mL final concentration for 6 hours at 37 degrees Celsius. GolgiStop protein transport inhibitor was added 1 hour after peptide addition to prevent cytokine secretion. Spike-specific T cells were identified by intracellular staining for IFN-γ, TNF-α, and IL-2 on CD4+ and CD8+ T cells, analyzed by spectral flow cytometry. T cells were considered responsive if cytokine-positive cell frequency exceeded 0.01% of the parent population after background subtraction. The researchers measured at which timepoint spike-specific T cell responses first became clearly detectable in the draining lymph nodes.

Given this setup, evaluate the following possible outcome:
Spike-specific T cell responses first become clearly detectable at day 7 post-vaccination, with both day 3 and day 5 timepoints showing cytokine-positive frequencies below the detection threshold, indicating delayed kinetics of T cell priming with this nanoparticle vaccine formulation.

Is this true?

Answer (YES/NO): NO